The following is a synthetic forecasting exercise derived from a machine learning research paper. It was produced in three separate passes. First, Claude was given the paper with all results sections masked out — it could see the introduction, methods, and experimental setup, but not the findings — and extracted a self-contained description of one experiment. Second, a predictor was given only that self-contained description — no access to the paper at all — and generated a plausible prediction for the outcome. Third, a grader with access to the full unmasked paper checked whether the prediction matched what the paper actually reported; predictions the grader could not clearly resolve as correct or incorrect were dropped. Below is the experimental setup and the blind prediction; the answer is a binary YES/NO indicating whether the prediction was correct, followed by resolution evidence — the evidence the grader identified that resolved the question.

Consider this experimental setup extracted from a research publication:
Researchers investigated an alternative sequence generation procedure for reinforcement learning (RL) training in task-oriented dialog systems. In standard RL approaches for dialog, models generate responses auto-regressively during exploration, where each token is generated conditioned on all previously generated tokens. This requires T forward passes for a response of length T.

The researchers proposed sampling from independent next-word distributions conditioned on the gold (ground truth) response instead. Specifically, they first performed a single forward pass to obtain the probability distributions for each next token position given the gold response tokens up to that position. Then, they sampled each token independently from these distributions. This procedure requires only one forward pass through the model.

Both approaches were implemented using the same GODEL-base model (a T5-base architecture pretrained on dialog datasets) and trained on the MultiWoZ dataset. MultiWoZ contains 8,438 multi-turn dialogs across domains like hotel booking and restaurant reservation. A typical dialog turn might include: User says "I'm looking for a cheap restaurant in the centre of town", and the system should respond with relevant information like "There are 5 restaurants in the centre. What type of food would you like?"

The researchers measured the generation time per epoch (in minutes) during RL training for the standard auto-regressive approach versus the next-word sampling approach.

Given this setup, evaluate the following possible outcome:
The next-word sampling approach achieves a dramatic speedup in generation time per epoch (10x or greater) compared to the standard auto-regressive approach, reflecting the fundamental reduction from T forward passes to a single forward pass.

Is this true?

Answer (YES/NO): NO